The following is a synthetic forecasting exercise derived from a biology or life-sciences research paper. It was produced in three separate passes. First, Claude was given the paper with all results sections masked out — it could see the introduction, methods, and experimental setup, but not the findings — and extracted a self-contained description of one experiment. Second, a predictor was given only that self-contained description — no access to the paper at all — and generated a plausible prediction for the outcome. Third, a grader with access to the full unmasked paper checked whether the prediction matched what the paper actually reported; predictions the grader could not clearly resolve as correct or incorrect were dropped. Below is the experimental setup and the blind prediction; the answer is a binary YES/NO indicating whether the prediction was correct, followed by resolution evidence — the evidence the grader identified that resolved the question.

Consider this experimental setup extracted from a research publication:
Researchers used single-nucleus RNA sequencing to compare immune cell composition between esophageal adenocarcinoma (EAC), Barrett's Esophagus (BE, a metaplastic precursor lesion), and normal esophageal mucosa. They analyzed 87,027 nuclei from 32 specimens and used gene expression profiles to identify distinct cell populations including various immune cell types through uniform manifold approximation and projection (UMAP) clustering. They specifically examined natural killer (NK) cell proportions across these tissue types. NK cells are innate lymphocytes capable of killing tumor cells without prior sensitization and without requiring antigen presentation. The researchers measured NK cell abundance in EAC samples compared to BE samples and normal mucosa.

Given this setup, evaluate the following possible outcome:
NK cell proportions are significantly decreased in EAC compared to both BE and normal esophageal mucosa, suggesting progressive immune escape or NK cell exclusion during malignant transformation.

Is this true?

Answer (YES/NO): NO